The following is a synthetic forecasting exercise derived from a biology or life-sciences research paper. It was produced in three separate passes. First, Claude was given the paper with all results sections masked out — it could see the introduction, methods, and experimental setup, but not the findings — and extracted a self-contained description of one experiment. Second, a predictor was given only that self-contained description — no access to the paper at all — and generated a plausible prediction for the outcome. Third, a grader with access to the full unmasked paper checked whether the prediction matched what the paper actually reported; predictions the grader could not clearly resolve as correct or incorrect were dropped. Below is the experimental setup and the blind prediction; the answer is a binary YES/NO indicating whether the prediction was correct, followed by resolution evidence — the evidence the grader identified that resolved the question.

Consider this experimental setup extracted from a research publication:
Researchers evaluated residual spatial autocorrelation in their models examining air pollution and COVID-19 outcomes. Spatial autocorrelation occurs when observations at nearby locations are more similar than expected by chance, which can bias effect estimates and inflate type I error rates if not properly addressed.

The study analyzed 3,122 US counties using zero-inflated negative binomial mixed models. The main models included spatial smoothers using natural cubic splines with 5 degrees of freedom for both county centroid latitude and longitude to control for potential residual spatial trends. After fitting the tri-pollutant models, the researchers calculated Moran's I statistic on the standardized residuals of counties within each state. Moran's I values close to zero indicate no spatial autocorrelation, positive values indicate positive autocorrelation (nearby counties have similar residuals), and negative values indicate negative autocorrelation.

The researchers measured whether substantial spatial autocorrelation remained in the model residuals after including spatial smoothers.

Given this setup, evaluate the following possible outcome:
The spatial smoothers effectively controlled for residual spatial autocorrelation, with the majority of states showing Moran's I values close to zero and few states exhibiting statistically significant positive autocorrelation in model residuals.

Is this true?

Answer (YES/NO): YES